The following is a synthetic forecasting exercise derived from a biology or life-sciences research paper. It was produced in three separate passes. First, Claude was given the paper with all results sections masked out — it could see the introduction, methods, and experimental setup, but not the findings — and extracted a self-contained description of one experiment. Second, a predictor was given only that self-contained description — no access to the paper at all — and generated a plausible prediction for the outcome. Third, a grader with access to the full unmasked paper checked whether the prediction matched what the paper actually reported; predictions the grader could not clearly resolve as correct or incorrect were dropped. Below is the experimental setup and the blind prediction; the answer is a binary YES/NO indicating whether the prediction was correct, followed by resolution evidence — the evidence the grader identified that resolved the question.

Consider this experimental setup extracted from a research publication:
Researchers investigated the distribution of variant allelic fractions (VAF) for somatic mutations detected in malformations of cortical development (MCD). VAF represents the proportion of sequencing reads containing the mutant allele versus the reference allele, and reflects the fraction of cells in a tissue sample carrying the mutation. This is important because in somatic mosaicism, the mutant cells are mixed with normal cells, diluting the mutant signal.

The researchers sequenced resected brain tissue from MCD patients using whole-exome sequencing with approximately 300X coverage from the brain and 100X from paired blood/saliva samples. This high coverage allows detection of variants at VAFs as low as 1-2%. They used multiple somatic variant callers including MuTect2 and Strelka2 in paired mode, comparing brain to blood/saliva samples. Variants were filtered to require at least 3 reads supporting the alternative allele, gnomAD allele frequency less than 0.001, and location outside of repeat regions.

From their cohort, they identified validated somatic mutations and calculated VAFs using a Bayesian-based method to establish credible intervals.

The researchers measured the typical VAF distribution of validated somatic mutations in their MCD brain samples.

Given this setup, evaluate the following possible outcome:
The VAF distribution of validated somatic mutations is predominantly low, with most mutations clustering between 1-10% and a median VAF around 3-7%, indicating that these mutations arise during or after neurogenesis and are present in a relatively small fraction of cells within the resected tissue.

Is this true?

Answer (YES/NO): YES